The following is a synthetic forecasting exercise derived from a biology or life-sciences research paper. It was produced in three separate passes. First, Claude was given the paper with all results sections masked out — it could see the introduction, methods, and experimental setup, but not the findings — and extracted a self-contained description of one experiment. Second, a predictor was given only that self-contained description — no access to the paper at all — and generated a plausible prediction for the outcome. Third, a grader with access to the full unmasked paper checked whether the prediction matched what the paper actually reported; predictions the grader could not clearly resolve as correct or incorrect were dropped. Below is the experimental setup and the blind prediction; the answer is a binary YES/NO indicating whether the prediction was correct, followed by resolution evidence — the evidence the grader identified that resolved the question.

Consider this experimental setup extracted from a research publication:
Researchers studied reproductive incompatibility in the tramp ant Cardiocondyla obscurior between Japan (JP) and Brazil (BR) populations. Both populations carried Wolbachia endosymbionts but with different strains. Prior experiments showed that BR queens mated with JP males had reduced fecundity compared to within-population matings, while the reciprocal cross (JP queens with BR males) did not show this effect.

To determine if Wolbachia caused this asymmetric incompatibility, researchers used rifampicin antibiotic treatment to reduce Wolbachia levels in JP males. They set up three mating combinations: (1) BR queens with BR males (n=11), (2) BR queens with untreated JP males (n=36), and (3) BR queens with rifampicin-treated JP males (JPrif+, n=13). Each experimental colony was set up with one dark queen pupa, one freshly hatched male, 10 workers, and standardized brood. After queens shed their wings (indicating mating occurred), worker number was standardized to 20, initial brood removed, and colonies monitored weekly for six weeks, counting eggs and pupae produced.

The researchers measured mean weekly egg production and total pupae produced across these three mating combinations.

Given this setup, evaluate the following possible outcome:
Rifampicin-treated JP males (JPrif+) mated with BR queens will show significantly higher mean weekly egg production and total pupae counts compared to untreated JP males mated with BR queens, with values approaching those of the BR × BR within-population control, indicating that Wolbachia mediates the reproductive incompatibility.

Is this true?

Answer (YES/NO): YES